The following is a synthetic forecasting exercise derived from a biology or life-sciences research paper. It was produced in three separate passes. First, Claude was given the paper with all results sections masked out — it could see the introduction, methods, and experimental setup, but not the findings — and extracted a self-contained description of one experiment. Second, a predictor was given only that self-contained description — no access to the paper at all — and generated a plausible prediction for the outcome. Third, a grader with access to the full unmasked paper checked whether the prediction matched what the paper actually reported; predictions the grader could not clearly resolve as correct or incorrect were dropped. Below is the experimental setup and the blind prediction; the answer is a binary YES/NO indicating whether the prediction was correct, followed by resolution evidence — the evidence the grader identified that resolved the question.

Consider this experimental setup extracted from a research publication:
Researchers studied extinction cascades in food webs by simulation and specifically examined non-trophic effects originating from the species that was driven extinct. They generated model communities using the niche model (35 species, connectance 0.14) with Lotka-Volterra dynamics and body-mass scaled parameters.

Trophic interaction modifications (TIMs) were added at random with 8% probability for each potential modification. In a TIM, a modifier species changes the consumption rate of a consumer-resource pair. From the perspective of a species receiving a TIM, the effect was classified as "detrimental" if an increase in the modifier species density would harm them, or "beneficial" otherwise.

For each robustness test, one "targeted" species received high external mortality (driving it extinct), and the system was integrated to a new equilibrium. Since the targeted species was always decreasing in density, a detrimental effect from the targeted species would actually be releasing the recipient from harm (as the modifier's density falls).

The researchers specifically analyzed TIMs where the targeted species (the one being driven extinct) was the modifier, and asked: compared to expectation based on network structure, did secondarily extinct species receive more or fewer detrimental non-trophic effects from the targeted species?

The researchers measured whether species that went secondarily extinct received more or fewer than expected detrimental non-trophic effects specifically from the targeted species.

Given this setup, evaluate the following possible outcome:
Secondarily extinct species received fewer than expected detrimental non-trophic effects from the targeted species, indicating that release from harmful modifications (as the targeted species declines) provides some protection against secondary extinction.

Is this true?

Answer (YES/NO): YES